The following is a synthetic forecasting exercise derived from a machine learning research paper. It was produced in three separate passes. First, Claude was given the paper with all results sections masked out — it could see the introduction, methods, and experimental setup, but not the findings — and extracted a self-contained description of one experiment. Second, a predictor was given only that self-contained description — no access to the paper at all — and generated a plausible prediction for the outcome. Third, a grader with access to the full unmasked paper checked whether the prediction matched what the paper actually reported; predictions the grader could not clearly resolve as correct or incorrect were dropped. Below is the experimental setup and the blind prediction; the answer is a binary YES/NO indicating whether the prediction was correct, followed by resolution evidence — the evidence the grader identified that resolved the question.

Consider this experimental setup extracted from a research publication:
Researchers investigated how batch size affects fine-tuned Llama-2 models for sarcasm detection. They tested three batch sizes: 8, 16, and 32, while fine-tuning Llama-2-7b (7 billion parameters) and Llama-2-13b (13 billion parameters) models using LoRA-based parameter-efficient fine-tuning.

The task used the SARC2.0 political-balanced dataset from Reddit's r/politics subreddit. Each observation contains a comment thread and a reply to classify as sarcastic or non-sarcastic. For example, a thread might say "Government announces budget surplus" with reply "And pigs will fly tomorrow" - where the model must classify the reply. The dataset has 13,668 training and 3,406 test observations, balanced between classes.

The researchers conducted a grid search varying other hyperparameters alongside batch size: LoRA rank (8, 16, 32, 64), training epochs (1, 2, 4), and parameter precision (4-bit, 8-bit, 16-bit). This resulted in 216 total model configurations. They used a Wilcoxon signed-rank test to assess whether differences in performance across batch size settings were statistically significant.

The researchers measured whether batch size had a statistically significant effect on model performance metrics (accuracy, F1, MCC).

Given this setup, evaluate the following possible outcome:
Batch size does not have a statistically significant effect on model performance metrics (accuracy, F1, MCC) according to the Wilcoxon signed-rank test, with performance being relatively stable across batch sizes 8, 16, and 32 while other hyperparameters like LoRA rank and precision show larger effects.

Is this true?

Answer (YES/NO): NO